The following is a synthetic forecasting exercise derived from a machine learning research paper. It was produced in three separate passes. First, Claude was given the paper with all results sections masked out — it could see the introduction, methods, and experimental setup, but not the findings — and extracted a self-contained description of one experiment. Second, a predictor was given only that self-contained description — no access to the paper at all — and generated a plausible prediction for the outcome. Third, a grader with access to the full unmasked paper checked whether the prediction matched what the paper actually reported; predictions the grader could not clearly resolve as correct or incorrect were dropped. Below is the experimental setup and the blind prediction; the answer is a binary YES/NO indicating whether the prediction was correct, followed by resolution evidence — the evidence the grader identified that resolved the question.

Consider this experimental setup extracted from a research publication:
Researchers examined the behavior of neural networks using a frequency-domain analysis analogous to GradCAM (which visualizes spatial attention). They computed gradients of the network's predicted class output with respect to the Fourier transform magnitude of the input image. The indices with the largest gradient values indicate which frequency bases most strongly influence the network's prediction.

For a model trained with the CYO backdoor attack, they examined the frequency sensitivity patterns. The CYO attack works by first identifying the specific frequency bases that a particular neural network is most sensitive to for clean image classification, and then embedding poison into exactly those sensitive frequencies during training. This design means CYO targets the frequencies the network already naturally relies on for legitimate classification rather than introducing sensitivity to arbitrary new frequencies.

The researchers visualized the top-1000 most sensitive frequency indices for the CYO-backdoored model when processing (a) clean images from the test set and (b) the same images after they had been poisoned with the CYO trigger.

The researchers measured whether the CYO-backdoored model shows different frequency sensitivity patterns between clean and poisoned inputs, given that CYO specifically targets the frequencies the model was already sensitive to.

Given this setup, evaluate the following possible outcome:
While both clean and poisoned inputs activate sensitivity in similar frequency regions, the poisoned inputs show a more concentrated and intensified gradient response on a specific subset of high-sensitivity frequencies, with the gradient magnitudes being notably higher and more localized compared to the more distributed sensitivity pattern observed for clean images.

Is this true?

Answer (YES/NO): NO